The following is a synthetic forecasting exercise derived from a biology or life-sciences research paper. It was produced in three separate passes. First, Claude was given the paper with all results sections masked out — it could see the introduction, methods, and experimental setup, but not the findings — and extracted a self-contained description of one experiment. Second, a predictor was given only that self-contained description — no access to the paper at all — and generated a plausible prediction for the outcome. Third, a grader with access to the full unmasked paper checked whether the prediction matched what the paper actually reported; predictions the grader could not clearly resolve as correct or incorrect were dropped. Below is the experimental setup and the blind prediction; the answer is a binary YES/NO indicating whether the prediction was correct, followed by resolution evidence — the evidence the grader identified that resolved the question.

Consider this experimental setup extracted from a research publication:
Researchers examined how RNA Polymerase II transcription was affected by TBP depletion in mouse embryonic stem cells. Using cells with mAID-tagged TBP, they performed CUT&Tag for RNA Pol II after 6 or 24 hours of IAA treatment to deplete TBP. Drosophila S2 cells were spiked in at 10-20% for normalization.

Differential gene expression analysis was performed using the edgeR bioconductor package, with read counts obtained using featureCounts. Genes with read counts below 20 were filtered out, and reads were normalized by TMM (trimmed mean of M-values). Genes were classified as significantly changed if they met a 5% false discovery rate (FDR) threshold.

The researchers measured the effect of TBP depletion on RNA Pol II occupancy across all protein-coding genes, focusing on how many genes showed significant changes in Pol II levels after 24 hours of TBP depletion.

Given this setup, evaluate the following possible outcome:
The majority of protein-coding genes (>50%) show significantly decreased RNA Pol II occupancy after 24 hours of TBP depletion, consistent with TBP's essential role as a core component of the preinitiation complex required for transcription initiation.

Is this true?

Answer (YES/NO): NO